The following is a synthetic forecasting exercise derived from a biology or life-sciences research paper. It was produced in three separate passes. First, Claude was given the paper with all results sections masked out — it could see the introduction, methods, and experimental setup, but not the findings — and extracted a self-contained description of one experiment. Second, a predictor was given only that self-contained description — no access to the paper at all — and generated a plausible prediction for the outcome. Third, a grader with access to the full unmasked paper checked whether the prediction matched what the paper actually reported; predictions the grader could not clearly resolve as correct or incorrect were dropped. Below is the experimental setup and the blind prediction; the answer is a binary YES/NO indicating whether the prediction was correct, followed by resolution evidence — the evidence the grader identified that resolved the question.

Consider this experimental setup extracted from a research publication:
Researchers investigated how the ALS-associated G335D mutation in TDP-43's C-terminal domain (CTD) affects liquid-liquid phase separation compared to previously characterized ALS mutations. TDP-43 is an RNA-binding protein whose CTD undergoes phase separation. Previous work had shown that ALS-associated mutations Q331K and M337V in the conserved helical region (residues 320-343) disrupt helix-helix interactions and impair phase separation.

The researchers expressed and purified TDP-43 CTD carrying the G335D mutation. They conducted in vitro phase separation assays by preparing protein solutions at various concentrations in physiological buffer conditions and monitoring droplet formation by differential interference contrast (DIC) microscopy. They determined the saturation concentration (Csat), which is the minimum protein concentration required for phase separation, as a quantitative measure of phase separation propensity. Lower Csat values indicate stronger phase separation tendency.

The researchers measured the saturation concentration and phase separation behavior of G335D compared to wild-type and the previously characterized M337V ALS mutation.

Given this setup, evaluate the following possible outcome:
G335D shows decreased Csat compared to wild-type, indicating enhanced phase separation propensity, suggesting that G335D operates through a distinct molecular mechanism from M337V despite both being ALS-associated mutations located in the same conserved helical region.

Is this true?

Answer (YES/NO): YES